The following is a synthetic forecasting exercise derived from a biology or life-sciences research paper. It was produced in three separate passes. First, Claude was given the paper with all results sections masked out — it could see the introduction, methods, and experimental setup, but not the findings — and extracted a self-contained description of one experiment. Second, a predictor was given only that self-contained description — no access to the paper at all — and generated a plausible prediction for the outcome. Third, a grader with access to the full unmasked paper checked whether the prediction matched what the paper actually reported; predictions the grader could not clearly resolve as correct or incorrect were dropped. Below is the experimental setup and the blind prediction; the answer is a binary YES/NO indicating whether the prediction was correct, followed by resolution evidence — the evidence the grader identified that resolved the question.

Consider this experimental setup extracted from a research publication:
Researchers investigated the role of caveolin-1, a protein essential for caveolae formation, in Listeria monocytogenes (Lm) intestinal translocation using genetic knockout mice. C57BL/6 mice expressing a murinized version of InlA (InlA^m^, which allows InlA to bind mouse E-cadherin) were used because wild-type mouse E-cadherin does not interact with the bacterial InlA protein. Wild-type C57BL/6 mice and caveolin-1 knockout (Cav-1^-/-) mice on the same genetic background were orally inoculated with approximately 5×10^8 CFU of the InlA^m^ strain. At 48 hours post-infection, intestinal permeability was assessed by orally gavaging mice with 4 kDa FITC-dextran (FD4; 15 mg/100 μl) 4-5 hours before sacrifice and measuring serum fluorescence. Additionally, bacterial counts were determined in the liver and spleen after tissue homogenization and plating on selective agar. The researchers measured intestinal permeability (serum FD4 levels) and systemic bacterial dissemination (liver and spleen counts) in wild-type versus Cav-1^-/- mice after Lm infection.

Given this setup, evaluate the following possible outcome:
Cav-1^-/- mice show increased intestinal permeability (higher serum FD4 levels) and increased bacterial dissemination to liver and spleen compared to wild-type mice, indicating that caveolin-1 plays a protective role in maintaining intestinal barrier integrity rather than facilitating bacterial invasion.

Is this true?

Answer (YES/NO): NO